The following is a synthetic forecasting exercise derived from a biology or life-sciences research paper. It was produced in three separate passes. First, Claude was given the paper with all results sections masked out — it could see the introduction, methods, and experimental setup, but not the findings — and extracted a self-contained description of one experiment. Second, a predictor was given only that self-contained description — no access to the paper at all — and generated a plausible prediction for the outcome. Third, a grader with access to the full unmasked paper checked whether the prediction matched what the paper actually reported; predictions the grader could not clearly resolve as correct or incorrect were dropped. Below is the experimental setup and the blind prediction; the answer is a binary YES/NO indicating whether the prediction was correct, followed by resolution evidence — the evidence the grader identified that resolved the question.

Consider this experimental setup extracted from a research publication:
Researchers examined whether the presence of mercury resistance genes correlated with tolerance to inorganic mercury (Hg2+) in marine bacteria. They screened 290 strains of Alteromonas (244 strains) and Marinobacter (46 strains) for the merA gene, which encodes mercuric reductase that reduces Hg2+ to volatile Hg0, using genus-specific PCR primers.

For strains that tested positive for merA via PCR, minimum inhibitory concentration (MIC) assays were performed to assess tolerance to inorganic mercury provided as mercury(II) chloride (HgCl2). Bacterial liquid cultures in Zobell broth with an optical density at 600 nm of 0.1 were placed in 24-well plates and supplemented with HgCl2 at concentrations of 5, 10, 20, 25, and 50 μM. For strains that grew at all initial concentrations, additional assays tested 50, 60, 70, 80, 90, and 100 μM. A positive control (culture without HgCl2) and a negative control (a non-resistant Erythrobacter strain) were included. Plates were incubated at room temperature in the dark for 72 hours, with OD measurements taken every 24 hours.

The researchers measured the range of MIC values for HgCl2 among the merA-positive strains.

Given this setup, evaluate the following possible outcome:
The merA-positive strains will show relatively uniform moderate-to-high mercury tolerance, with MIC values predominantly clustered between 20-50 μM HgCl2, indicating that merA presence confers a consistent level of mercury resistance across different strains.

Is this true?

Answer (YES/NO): NO